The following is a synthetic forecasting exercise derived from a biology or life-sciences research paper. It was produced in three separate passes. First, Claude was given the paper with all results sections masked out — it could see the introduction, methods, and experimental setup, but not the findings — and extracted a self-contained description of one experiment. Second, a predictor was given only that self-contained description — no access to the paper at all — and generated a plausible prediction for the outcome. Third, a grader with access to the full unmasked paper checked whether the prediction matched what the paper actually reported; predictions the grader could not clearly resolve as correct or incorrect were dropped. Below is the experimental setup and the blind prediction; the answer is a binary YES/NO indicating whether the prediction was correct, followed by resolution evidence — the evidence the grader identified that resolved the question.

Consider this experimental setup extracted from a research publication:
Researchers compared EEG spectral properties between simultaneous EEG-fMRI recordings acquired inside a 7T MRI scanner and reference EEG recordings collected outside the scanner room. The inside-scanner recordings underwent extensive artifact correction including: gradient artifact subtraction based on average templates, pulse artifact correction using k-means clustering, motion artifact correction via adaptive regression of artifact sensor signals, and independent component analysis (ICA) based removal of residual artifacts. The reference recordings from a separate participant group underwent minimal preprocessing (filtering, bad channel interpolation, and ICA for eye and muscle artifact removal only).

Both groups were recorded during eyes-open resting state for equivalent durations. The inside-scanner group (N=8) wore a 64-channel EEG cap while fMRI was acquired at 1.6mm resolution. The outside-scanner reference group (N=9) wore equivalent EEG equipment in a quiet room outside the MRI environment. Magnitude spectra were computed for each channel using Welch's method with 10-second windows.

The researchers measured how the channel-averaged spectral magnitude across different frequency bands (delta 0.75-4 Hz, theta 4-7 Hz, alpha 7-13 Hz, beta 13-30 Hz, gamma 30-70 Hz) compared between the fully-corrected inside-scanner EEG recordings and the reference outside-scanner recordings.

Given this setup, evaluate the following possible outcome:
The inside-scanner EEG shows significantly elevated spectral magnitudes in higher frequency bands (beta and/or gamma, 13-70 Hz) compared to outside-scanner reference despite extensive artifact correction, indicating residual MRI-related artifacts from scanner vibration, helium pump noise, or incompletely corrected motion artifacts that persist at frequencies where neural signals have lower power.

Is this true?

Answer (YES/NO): NO